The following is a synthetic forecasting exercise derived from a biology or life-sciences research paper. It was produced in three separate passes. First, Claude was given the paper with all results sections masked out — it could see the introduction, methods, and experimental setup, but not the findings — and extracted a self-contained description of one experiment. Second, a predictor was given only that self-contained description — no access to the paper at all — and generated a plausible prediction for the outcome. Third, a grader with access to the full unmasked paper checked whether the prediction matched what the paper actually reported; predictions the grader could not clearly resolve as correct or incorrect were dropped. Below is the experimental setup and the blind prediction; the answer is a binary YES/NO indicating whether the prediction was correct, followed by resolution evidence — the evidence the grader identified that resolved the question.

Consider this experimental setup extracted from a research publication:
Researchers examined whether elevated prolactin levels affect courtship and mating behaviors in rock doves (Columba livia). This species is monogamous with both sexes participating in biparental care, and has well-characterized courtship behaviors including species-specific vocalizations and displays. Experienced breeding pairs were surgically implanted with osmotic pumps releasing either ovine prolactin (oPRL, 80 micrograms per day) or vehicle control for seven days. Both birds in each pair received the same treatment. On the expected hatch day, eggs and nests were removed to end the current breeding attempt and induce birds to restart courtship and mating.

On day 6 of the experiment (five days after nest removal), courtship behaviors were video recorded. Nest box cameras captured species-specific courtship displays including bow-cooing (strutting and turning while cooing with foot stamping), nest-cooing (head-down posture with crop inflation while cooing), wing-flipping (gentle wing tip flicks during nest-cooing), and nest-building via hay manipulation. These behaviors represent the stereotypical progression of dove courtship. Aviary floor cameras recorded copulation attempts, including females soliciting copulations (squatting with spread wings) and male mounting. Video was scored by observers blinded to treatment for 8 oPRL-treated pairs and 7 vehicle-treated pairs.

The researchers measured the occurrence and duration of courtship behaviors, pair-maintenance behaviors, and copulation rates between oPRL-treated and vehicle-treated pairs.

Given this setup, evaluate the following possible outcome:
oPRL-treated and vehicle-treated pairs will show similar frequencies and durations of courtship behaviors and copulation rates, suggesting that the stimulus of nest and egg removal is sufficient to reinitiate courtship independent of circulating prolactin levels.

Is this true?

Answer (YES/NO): YES